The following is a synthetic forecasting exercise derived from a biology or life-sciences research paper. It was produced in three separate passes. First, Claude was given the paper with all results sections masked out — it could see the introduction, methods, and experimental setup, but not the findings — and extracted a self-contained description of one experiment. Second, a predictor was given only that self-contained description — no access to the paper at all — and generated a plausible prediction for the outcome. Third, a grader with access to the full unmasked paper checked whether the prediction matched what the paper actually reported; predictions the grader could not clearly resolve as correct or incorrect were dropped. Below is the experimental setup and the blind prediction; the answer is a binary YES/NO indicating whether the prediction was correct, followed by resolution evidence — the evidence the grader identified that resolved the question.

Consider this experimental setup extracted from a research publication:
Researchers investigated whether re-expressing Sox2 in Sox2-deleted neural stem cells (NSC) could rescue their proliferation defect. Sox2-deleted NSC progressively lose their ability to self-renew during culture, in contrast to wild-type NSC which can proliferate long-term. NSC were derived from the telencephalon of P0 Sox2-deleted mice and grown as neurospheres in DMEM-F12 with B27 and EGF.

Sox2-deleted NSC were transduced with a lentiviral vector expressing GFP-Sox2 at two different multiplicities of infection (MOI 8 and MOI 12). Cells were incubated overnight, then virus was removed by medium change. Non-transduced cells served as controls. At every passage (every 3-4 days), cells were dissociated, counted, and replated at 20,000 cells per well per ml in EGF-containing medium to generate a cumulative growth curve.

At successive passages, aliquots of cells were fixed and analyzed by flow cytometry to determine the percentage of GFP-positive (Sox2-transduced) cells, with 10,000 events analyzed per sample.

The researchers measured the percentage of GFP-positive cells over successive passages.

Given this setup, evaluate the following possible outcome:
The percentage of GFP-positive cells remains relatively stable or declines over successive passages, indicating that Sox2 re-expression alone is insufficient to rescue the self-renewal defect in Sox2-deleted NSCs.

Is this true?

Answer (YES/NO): NO